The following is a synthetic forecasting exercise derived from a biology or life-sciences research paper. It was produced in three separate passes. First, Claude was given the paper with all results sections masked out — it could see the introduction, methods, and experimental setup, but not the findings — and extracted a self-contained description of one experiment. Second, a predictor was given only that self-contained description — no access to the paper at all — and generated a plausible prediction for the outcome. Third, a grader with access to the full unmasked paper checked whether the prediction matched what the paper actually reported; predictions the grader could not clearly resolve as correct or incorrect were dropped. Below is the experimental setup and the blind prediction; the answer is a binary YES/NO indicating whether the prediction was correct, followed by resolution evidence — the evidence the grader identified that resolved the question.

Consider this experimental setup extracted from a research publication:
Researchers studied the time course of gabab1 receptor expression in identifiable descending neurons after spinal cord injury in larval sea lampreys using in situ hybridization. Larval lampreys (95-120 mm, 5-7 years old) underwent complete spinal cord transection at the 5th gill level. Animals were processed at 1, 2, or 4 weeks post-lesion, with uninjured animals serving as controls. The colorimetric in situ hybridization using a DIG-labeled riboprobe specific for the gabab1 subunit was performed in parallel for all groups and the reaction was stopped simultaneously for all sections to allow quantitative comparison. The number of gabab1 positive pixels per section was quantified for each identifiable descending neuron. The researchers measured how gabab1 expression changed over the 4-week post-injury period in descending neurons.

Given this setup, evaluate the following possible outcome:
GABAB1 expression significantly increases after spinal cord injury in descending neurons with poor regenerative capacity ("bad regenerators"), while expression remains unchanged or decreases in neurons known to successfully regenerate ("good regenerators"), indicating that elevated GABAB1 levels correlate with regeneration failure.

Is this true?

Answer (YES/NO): NO